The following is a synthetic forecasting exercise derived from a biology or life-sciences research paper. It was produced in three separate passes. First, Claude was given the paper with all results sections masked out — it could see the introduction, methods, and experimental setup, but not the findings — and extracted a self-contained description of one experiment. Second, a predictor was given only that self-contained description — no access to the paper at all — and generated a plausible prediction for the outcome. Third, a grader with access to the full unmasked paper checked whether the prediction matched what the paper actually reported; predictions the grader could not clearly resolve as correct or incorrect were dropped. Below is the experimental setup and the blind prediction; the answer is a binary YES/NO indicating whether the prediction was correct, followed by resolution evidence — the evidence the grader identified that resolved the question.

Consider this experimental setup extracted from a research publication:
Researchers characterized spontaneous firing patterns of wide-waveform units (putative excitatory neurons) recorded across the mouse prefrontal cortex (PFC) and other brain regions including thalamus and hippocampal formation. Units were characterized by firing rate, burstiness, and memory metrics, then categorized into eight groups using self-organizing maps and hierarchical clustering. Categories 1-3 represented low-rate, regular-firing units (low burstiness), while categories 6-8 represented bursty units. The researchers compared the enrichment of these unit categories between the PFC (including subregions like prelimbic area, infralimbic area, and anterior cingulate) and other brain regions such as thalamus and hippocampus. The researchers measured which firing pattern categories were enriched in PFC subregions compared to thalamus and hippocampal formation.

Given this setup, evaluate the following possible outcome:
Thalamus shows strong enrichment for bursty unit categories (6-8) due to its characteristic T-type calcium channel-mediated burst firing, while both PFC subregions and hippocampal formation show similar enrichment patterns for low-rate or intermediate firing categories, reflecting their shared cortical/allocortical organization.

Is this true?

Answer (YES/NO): NO